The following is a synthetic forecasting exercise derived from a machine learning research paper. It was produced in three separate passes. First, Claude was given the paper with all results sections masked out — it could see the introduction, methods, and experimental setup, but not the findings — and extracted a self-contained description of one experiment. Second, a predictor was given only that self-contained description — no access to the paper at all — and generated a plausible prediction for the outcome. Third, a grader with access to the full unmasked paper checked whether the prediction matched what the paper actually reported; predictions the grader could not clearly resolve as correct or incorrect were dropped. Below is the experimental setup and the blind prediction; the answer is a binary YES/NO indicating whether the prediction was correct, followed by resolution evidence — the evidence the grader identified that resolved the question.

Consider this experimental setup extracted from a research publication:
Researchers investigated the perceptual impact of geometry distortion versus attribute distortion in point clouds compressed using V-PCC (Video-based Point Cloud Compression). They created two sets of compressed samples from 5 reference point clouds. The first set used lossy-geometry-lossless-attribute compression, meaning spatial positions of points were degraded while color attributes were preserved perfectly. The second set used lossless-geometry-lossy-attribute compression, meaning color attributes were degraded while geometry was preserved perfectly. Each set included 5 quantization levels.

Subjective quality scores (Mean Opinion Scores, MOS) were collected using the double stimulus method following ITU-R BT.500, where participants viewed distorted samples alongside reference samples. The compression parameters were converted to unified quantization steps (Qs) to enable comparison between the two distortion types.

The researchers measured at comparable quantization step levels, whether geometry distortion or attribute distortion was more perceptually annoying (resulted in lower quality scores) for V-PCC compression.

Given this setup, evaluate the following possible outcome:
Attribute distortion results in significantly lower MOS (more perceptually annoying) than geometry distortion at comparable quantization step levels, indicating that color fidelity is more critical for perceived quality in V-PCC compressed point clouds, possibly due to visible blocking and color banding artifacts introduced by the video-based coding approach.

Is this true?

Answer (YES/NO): NO